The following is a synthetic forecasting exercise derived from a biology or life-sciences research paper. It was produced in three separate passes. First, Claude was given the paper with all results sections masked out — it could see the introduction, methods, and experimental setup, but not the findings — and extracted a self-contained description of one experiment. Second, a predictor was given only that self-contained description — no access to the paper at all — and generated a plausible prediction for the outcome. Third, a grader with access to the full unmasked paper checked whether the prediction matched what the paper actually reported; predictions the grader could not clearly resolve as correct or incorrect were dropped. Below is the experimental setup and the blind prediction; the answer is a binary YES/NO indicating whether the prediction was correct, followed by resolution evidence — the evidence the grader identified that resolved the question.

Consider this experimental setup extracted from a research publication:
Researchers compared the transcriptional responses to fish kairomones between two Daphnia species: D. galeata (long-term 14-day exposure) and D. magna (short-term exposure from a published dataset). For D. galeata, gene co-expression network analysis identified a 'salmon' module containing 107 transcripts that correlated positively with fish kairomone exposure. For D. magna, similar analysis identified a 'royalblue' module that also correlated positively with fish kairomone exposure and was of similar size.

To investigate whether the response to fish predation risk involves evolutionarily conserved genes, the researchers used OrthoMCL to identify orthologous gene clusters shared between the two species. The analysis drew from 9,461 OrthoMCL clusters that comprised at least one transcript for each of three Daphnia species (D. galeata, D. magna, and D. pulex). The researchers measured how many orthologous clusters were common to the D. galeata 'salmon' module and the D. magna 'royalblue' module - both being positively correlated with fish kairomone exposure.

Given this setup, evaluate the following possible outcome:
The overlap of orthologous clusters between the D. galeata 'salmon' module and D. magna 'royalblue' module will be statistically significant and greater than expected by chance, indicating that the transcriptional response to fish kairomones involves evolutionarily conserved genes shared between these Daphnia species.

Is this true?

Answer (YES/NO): NO